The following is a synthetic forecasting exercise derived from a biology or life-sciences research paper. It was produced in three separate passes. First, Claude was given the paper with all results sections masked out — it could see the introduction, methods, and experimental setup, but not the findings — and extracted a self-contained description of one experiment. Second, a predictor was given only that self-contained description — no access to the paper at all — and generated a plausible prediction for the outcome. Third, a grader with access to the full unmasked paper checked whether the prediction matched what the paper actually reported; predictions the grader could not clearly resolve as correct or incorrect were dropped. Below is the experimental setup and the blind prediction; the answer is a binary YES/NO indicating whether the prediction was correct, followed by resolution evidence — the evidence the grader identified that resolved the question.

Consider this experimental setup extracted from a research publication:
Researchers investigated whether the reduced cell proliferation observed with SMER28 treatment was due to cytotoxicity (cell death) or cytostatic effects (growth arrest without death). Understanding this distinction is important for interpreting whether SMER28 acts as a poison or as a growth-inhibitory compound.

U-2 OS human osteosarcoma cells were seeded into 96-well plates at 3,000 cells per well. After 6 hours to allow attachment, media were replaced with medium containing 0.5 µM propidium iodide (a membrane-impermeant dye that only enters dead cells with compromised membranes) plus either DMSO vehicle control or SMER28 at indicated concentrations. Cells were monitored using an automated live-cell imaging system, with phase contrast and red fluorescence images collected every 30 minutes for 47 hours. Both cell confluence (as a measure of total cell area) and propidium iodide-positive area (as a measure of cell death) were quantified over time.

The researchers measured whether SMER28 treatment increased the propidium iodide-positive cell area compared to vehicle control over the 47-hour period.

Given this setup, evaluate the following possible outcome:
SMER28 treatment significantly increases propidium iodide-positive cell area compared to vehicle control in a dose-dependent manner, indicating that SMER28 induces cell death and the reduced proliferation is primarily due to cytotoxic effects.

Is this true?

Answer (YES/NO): NO